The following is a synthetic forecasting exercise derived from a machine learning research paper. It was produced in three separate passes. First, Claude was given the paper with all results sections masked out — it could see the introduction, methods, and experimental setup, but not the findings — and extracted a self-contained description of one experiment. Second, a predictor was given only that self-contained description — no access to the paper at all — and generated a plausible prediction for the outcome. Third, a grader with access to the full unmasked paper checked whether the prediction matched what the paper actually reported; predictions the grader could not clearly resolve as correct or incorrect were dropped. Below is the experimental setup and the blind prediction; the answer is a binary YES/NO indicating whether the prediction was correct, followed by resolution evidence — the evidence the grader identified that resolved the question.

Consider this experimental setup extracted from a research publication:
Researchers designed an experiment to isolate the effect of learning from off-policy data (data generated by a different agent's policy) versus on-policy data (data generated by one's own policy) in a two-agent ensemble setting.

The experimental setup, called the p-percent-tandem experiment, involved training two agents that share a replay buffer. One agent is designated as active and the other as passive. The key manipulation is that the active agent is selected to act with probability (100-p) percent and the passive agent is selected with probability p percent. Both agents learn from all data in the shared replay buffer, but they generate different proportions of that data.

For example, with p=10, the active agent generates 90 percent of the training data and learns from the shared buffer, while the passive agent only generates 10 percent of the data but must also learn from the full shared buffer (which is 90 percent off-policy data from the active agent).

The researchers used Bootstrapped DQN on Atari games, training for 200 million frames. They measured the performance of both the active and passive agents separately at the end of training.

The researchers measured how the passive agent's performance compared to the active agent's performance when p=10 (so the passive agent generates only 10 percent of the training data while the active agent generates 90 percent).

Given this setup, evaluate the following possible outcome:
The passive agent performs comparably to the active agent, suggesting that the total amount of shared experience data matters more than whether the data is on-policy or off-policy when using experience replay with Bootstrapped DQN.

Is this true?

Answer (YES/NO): NO